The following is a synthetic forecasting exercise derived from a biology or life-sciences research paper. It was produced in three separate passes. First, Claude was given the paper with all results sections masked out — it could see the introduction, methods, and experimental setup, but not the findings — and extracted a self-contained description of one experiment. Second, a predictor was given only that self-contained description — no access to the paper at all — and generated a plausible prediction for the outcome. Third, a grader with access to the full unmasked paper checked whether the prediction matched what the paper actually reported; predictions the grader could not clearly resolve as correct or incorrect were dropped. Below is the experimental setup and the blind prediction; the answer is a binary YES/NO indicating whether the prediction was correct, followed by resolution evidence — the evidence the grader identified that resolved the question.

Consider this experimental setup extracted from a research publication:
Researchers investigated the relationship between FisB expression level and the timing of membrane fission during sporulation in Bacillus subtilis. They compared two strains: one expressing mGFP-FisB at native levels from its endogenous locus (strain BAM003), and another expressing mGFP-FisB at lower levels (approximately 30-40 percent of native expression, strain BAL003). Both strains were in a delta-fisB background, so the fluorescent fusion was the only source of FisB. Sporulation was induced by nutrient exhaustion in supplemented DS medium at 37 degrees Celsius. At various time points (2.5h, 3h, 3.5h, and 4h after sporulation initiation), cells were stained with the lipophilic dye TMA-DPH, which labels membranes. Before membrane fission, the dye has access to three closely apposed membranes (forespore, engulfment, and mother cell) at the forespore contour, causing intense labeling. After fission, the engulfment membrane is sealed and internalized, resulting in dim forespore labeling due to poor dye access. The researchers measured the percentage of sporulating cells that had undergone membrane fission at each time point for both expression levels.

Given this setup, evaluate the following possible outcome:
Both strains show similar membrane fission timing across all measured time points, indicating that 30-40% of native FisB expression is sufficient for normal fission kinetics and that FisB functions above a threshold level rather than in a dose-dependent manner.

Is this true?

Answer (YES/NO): NO